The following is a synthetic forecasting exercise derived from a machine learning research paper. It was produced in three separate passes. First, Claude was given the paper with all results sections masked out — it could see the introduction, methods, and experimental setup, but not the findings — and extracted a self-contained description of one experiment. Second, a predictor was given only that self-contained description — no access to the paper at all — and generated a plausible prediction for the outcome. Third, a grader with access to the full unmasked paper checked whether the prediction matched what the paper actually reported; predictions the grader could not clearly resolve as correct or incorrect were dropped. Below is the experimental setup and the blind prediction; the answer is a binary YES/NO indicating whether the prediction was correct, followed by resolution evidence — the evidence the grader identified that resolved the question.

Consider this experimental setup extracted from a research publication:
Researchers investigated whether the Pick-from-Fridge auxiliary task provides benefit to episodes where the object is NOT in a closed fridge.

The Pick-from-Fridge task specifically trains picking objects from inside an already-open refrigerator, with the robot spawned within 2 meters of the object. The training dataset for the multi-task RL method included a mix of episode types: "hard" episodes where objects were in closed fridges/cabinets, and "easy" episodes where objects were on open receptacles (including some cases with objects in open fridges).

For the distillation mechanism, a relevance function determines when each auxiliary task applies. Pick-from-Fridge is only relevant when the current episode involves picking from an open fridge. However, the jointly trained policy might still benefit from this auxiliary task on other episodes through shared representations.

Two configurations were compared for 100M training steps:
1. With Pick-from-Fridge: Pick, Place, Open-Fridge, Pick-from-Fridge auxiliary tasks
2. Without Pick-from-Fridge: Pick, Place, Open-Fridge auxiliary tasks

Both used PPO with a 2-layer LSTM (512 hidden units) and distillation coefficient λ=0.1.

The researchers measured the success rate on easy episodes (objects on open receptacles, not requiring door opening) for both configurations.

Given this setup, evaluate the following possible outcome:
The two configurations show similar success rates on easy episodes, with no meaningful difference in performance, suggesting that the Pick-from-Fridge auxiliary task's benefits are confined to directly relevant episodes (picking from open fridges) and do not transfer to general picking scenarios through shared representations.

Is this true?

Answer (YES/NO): NO